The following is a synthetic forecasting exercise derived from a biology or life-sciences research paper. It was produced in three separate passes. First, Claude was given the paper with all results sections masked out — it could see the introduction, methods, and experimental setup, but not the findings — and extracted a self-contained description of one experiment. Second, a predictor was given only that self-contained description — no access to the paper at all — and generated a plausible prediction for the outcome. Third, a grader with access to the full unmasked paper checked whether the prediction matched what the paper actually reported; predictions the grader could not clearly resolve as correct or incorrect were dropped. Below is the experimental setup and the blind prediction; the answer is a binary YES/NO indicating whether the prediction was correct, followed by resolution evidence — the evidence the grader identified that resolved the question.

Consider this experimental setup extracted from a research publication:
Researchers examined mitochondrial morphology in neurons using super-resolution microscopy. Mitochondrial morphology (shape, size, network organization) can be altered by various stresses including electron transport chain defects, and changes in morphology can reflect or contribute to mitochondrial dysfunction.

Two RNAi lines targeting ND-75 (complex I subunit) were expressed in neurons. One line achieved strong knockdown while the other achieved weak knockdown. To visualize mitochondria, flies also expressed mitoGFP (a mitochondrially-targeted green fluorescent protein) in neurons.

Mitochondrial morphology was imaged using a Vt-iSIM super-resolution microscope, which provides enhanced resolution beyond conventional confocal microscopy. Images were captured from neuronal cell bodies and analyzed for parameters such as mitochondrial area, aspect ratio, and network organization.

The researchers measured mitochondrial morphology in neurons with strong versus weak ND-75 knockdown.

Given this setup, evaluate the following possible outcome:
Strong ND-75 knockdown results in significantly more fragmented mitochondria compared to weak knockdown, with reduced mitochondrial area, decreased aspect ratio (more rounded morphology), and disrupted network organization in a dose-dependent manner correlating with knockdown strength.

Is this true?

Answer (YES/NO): NO